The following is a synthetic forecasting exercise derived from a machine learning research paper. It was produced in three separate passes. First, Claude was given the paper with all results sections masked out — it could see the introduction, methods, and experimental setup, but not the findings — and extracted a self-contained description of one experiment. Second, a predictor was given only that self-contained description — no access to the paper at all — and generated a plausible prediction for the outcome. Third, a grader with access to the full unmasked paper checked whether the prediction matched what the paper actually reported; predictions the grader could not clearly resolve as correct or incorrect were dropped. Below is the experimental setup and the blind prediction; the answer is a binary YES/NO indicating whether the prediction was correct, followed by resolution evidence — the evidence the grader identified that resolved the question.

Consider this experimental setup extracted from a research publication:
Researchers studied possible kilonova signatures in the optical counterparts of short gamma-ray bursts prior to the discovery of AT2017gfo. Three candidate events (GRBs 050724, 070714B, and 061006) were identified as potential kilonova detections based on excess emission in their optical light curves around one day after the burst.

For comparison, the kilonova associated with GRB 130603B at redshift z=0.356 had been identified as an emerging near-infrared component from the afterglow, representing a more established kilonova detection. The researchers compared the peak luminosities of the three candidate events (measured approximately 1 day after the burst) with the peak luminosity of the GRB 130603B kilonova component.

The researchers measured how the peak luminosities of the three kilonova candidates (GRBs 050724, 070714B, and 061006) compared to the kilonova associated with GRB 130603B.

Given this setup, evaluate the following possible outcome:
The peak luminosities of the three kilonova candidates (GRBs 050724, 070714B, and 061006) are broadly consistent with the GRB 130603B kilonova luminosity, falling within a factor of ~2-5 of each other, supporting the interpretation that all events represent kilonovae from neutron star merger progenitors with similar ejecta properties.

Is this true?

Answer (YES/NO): NO